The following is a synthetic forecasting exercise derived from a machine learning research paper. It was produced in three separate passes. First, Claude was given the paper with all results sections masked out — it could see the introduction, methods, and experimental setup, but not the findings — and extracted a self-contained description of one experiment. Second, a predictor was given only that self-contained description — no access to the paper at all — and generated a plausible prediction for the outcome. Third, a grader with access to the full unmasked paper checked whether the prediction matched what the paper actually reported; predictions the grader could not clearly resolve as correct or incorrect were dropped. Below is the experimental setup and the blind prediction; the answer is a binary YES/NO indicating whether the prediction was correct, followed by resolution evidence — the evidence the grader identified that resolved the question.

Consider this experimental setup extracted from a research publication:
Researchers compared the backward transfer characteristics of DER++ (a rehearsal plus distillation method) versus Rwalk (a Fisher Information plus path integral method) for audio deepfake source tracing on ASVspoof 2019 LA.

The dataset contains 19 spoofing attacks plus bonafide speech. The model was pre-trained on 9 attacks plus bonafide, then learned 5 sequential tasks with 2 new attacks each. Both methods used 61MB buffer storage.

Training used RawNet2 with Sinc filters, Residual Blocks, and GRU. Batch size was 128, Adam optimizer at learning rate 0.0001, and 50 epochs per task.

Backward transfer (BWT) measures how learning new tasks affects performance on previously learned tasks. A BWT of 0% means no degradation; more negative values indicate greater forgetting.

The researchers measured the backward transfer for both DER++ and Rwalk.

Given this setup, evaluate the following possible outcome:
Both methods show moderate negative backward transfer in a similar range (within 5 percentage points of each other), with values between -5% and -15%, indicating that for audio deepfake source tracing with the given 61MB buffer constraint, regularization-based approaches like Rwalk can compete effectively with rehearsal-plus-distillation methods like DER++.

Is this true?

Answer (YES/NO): NO